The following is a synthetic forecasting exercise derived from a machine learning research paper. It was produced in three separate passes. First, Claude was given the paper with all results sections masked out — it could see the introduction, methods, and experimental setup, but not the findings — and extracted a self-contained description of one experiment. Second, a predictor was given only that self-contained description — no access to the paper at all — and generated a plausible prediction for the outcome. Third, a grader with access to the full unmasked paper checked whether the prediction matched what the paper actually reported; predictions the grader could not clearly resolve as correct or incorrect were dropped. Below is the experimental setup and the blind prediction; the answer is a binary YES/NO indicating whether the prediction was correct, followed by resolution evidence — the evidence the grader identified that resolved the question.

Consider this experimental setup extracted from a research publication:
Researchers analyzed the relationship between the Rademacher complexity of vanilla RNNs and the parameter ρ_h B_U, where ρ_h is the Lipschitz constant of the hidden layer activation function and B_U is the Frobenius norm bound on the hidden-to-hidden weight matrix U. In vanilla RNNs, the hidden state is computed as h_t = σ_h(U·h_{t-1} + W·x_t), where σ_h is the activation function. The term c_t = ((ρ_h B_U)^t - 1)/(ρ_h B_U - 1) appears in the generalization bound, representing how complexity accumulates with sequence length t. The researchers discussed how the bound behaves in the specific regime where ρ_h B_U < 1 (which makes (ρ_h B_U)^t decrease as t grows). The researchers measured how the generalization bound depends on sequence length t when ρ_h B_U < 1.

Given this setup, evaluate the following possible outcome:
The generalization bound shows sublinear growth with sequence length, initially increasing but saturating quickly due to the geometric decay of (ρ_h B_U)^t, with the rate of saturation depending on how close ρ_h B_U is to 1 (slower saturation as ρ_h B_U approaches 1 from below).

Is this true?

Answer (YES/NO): NO